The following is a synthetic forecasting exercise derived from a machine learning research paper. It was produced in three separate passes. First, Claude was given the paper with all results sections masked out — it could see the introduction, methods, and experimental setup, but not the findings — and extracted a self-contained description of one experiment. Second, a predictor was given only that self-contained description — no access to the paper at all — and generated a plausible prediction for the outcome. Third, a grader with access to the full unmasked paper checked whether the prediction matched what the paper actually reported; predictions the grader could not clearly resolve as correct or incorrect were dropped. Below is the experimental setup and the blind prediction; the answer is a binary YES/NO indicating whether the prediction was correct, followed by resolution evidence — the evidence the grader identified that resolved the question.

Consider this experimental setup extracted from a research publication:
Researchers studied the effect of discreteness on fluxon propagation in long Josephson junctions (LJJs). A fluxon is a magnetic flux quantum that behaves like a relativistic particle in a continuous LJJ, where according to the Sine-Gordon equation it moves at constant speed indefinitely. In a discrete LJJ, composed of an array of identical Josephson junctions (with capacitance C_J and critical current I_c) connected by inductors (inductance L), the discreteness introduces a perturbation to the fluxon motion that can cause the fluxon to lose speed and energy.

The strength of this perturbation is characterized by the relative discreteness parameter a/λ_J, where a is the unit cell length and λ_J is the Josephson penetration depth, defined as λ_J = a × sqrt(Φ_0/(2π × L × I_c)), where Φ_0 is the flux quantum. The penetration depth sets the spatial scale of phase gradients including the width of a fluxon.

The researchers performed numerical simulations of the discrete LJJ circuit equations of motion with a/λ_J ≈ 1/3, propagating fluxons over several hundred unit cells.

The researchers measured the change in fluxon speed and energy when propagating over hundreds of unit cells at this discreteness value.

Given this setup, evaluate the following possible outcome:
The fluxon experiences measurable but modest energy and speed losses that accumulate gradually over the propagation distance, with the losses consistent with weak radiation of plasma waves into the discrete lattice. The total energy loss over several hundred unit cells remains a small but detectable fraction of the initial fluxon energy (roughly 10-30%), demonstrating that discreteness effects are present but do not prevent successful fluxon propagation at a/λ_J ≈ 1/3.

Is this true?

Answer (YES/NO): NO